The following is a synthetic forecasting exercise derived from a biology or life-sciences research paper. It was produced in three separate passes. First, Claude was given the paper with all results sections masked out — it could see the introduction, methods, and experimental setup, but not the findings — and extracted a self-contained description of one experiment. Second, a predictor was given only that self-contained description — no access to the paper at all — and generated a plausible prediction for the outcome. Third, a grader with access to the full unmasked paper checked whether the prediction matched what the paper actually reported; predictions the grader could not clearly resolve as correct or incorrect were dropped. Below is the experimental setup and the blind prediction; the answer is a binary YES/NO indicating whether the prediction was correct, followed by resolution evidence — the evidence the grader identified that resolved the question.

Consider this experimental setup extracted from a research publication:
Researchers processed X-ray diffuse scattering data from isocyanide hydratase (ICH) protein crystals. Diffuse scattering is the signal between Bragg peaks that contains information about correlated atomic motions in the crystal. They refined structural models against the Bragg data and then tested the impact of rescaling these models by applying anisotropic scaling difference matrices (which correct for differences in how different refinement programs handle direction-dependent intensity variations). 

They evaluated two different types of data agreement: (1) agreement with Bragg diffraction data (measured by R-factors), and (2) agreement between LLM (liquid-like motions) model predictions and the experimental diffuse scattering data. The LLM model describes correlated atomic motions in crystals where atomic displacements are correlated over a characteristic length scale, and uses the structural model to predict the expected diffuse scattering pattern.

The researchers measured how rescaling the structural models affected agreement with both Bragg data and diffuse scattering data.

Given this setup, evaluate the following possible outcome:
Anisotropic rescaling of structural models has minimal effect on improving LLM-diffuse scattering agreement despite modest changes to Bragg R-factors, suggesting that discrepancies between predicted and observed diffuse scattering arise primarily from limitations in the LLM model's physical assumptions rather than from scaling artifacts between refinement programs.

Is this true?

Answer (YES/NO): NO